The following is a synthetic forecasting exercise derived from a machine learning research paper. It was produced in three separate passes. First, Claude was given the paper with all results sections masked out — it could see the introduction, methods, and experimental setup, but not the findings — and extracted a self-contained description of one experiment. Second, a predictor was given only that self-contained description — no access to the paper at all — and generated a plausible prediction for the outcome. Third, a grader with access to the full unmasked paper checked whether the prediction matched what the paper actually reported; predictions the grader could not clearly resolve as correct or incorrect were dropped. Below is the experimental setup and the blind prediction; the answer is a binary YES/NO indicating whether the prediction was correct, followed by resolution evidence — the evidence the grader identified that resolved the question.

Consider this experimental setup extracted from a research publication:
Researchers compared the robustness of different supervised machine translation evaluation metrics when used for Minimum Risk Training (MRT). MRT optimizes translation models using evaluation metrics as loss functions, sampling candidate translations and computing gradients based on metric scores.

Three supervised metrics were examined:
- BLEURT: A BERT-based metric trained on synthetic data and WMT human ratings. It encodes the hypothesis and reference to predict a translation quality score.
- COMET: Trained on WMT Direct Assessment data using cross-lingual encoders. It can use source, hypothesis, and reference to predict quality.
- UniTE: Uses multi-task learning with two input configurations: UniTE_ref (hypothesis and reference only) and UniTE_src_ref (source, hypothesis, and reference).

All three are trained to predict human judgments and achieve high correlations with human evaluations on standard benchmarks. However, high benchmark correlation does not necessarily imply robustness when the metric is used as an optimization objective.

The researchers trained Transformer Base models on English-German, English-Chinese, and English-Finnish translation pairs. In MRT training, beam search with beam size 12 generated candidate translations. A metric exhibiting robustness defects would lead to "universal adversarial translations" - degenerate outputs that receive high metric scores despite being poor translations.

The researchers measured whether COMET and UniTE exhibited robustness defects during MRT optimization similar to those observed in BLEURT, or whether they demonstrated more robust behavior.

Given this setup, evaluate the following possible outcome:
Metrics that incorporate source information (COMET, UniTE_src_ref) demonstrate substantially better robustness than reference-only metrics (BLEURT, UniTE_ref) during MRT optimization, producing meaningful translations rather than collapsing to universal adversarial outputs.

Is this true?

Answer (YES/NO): NO